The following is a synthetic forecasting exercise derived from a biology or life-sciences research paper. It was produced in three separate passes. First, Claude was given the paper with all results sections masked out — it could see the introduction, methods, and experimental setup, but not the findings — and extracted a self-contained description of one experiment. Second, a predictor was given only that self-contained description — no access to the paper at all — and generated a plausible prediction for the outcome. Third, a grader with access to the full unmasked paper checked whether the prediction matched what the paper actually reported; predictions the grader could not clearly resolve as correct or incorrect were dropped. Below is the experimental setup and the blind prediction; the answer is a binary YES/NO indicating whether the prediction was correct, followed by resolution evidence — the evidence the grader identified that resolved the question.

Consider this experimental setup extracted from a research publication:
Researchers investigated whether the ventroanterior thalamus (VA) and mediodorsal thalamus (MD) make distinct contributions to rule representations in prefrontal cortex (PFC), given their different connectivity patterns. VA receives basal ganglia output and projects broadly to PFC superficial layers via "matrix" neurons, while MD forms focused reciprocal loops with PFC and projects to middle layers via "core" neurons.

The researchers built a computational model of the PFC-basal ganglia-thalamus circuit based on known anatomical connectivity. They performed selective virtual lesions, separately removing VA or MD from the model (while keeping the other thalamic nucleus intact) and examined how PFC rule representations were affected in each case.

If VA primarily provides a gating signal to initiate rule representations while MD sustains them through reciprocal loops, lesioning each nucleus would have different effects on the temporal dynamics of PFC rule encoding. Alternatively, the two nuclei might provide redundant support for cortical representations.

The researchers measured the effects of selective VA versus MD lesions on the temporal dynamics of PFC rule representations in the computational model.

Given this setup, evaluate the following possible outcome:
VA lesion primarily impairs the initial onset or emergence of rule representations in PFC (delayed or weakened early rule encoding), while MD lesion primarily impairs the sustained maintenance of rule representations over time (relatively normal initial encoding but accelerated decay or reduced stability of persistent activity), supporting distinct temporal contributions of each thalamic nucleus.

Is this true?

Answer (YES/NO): NO